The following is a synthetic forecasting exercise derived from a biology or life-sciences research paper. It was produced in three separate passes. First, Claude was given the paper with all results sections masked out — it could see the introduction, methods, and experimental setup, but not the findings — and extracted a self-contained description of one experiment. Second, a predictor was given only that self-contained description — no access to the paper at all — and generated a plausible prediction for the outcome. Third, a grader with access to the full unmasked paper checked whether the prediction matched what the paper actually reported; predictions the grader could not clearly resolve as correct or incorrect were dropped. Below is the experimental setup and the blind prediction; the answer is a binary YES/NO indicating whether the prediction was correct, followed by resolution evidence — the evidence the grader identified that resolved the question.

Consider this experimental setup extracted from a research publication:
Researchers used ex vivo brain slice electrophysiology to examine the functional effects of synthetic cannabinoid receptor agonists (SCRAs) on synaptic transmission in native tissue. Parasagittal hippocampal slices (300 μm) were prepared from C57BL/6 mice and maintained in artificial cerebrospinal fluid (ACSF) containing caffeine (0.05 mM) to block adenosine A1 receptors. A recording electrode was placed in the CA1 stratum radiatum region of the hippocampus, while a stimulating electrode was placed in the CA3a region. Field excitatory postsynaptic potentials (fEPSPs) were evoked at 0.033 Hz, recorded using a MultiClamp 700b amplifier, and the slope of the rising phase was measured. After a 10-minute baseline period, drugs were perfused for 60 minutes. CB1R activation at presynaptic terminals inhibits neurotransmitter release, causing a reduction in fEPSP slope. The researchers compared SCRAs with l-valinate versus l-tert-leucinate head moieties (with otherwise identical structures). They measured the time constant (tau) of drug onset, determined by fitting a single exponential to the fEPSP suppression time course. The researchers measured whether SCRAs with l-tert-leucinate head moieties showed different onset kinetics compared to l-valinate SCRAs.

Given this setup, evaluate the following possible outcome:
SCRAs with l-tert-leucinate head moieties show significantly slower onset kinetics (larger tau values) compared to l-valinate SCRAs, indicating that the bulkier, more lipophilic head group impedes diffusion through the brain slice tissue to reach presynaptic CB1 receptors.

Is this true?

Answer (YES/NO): NO